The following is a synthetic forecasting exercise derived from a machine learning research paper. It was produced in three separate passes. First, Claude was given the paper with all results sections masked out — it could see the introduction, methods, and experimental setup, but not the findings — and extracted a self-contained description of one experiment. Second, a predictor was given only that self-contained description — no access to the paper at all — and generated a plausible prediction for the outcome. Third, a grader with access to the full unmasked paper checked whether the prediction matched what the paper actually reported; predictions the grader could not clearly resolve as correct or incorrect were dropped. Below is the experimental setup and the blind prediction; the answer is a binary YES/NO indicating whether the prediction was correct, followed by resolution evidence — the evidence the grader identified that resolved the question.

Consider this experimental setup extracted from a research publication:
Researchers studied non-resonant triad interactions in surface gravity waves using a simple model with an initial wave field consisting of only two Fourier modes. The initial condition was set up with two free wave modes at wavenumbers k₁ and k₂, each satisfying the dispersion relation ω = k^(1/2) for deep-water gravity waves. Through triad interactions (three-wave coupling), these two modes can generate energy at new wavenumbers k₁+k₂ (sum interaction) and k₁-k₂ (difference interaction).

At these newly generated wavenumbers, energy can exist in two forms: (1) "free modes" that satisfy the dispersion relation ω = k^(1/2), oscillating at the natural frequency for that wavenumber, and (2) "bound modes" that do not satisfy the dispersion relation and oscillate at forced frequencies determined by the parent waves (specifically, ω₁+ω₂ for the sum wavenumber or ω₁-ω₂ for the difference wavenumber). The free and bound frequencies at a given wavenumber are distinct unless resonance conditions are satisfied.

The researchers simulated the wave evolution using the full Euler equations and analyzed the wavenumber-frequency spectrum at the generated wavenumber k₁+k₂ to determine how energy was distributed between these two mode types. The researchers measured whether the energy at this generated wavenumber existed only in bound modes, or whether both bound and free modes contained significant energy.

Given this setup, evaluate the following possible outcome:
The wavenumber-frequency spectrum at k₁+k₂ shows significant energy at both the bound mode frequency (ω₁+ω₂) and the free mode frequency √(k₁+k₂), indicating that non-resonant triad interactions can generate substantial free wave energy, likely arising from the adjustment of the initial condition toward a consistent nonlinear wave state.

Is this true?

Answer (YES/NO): YES